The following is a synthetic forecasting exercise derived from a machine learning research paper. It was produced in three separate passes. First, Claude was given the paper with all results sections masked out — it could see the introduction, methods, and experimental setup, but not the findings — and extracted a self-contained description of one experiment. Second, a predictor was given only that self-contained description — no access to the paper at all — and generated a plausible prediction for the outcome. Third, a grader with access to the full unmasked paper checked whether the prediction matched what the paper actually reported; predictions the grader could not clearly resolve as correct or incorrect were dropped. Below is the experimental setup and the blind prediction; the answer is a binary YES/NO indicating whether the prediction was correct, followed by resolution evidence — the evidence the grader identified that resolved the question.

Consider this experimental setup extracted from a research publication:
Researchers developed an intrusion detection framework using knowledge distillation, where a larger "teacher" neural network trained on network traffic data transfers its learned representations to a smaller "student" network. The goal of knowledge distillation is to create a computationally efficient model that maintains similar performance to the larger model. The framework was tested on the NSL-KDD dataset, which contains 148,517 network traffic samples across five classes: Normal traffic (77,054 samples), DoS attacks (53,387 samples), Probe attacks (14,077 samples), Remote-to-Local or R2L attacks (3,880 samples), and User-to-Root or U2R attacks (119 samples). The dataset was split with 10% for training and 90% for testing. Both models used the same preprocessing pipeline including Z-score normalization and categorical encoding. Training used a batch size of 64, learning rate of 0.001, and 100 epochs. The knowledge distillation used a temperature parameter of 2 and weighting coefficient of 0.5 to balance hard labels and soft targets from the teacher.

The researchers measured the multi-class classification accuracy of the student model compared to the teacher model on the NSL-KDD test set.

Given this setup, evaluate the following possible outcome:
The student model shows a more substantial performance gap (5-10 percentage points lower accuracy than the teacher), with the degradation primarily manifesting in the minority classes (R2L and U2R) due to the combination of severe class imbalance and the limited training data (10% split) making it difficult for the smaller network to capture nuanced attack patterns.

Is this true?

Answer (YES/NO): NO